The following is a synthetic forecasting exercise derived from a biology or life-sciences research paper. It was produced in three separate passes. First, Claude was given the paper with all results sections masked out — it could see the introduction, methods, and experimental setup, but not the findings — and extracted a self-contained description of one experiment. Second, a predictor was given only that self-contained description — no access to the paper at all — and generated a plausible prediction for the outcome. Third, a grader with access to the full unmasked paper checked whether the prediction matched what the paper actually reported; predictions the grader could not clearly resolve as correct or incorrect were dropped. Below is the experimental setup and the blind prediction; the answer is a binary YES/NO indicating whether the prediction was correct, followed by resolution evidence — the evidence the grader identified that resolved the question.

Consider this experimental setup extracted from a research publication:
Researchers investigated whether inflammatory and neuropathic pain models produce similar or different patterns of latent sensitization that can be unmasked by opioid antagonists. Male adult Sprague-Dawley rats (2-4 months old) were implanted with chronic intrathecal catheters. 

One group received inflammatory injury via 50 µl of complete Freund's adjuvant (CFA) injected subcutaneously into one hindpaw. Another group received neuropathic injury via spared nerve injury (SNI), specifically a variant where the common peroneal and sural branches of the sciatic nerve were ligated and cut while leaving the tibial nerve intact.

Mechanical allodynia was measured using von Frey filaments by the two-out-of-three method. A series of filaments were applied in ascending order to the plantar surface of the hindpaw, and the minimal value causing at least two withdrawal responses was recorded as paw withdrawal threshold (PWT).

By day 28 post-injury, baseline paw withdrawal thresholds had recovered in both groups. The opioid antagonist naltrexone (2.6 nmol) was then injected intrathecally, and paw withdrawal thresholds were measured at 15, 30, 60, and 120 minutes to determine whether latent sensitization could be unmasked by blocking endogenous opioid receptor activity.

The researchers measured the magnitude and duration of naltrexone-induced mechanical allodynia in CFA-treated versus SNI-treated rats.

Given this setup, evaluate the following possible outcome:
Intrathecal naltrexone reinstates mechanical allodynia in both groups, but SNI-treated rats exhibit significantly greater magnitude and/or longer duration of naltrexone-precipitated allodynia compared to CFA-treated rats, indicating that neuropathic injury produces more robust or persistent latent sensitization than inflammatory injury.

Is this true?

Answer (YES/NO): NO